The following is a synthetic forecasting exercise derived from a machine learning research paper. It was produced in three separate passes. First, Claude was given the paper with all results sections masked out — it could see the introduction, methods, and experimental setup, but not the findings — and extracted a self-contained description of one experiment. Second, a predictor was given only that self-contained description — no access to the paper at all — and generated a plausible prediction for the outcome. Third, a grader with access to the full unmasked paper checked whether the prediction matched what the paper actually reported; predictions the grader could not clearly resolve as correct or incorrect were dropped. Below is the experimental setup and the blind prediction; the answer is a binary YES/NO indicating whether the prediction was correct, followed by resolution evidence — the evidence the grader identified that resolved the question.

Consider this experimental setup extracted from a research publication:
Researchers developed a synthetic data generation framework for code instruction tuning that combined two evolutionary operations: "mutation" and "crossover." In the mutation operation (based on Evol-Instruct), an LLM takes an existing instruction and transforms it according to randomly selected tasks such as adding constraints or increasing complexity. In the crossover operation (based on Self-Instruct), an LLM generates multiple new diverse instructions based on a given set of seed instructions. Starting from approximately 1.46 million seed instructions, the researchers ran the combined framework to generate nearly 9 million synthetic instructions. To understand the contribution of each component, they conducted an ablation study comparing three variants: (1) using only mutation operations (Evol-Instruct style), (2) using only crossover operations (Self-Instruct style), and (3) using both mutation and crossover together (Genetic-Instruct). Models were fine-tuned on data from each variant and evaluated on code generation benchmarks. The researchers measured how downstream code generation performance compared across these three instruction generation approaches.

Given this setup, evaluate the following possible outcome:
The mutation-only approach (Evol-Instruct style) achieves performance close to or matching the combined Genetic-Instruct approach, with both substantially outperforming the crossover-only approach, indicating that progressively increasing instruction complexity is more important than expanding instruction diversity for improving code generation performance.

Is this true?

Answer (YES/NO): NO